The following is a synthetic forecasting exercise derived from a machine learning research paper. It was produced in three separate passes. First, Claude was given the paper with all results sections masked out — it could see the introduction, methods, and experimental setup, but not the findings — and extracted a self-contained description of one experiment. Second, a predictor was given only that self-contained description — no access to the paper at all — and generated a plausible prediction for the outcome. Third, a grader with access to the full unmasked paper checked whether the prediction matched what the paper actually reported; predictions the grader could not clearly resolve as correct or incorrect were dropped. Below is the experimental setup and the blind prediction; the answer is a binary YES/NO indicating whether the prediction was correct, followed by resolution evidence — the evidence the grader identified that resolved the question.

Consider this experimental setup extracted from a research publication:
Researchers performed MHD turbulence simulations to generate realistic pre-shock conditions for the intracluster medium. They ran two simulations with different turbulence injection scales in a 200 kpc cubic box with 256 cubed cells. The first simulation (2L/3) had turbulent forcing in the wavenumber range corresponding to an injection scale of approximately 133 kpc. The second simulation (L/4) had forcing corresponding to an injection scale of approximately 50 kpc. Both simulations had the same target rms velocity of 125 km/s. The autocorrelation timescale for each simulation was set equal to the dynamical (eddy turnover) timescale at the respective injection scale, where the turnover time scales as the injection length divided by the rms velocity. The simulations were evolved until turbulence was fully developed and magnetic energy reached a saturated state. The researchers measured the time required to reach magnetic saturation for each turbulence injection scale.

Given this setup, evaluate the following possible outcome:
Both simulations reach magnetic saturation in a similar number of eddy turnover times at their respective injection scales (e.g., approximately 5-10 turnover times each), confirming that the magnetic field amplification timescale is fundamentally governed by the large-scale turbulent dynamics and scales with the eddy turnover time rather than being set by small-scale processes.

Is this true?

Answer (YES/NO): NO